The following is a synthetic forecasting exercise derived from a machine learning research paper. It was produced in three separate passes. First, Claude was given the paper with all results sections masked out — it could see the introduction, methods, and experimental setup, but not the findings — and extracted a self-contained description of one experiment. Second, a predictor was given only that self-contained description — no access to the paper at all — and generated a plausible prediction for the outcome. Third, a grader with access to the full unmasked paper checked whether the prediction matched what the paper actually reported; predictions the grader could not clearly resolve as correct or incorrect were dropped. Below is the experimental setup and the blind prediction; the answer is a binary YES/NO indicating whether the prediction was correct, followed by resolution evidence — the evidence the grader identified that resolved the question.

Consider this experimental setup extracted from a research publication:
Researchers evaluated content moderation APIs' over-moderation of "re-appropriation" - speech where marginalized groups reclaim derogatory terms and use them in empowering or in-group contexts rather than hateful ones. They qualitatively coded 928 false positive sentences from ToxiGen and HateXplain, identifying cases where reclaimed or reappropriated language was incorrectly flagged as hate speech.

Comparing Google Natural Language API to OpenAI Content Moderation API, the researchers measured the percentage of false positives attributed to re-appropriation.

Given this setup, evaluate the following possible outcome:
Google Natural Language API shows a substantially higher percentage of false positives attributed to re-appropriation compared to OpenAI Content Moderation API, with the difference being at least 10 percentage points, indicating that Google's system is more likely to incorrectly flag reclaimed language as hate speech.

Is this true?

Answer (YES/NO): NO